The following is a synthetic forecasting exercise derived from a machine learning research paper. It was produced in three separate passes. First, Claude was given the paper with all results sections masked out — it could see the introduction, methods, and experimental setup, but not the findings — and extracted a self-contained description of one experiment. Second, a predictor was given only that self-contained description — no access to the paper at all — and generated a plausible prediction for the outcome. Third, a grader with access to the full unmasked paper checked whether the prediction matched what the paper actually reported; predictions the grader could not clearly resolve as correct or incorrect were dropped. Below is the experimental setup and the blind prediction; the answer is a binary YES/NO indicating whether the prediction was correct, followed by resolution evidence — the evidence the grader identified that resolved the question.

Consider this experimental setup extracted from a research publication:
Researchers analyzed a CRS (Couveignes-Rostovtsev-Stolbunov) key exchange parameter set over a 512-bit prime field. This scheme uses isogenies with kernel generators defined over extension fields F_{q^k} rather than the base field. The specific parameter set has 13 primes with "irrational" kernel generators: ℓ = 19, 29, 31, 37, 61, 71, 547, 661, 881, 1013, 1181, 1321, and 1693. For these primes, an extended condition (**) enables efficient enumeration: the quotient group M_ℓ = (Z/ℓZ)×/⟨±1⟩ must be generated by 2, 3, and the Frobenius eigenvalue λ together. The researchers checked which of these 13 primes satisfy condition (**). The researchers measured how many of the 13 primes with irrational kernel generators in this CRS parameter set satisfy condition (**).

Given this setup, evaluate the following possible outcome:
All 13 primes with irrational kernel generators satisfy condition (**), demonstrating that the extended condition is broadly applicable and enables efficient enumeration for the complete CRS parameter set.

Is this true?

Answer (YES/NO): NO